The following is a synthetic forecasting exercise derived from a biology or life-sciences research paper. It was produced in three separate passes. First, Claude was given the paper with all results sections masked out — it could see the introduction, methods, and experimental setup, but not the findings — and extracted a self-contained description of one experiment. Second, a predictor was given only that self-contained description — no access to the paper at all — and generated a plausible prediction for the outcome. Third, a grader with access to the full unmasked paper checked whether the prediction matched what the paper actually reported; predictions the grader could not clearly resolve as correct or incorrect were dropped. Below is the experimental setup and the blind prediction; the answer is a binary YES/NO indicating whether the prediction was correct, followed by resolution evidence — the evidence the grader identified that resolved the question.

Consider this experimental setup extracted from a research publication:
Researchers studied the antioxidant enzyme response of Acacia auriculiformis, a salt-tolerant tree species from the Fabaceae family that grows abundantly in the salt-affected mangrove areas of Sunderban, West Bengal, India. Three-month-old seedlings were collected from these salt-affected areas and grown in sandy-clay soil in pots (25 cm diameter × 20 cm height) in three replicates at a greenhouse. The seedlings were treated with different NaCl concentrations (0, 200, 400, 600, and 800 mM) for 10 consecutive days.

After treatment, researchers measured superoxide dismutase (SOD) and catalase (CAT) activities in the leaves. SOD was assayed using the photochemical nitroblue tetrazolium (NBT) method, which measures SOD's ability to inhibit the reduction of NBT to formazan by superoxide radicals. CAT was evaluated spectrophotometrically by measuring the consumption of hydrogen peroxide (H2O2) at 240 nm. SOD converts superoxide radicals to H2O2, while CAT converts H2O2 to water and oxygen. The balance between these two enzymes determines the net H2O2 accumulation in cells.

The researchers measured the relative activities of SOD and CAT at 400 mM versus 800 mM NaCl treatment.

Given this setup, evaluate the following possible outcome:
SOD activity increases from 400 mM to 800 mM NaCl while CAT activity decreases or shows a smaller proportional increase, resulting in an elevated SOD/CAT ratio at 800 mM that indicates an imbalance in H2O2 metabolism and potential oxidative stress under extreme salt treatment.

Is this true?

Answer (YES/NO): NO